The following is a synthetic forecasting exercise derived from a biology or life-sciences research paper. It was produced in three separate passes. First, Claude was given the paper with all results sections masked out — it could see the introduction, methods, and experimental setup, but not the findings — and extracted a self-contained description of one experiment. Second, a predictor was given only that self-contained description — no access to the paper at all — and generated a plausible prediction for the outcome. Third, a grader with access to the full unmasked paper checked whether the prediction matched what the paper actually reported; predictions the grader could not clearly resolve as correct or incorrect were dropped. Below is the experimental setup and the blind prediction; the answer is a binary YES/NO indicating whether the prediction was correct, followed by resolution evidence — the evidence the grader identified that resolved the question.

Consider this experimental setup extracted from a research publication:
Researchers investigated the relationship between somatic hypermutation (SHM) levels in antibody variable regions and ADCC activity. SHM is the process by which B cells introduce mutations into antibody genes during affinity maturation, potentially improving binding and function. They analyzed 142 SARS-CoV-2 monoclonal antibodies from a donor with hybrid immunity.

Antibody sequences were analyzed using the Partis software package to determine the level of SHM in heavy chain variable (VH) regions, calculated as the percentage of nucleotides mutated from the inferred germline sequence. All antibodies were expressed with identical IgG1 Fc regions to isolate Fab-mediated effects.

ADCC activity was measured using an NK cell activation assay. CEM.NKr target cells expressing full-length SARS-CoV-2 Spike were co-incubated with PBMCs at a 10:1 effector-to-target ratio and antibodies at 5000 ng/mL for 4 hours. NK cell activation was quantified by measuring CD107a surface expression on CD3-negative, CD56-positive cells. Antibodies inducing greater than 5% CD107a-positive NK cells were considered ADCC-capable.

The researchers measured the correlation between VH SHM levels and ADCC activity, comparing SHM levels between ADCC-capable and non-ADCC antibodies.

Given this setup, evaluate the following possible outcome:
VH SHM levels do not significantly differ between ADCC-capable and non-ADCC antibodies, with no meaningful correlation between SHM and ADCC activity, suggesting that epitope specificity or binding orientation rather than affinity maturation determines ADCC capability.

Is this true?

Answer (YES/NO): NO